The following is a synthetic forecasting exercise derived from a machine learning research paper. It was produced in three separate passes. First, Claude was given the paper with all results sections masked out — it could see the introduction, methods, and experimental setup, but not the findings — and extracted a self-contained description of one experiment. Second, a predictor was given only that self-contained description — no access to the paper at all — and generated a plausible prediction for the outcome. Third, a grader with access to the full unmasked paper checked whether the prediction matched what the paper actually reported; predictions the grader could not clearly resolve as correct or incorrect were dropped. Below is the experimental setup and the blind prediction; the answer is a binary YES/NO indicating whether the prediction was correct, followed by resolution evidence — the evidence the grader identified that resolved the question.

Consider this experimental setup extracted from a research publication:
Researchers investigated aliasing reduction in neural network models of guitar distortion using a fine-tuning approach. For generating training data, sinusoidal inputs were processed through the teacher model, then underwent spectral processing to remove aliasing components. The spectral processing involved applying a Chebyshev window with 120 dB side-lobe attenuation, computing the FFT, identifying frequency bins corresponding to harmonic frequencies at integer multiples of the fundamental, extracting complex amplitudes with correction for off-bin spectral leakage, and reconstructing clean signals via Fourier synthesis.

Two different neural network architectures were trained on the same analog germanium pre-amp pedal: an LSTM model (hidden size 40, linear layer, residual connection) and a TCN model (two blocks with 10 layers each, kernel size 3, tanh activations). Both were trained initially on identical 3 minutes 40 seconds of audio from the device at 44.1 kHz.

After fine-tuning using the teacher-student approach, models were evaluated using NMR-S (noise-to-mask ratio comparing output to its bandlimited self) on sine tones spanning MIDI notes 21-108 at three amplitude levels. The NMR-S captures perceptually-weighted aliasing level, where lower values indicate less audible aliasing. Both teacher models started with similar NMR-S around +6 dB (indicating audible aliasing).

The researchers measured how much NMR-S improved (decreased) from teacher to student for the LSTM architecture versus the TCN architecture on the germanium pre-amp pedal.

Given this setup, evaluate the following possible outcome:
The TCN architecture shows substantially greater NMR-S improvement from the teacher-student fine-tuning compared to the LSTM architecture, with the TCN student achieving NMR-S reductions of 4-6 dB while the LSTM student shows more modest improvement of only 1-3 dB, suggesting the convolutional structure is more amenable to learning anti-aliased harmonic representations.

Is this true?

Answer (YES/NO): NO